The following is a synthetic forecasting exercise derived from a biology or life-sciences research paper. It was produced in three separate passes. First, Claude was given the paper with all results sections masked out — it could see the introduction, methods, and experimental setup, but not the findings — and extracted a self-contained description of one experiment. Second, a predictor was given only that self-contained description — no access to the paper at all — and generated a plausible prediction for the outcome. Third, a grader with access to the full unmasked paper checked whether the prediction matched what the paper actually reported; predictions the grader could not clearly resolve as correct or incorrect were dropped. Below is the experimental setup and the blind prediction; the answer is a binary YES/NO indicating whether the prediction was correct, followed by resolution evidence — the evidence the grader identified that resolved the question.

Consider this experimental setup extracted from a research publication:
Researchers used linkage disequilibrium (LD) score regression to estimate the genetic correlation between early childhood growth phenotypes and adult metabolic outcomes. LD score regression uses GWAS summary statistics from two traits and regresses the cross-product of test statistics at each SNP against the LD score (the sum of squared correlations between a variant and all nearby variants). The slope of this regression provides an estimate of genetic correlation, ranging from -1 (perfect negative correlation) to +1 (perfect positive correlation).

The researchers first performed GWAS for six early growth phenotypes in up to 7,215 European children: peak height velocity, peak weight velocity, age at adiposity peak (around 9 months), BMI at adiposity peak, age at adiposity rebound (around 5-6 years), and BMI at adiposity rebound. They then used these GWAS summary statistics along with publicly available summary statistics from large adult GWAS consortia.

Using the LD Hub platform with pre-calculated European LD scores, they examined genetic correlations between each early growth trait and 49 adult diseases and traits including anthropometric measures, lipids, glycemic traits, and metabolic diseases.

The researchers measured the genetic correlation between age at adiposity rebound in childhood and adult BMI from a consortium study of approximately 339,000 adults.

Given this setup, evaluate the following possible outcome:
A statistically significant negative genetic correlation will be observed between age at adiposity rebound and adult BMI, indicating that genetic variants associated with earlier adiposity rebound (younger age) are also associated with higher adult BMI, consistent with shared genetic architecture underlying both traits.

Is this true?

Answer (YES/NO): YES